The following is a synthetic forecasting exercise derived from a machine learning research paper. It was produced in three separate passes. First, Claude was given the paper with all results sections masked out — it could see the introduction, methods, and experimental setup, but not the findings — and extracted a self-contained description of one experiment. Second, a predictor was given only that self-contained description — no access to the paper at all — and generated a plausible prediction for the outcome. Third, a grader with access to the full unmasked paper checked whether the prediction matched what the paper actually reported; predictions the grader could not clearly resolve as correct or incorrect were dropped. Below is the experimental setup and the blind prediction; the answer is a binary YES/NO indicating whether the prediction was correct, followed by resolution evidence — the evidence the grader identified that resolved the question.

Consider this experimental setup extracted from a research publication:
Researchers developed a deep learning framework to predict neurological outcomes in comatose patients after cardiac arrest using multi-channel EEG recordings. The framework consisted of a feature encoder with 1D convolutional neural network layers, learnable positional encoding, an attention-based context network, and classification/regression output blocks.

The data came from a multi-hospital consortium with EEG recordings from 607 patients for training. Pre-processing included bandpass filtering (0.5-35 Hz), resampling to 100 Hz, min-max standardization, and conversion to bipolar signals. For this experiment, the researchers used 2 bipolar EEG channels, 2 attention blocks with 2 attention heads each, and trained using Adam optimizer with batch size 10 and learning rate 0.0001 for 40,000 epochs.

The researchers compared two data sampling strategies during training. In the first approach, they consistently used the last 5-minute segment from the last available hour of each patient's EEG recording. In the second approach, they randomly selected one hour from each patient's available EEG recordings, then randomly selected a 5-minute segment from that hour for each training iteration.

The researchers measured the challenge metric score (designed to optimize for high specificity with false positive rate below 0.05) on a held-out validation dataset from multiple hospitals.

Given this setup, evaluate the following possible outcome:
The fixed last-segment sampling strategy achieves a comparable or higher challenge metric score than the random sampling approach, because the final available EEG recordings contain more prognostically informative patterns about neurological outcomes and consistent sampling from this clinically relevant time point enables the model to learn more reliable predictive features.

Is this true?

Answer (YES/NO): NO